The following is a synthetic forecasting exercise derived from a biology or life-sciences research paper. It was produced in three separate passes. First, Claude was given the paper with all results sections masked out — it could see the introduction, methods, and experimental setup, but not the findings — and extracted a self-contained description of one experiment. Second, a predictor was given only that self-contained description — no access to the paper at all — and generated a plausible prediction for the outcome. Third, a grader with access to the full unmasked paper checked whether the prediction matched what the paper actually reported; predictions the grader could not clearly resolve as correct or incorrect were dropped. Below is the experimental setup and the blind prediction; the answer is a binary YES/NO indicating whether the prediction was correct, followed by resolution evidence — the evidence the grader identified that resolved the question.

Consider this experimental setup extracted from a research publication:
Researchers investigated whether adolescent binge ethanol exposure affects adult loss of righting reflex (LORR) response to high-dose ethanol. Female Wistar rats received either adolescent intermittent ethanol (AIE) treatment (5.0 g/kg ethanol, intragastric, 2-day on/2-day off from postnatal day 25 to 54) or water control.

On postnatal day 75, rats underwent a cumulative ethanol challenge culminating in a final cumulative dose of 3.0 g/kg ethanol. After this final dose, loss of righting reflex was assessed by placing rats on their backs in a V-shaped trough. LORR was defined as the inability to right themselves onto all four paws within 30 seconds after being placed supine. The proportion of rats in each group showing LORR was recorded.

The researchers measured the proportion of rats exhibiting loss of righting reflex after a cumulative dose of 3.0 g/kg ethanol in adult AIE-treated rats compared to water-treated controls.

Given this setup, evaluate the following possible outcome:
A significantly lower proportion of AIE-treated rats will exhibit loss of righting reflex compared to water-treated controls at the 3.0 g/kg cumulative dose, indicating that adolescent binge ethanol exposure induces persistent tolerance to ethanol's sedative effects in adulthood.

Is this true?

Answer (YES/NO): YES